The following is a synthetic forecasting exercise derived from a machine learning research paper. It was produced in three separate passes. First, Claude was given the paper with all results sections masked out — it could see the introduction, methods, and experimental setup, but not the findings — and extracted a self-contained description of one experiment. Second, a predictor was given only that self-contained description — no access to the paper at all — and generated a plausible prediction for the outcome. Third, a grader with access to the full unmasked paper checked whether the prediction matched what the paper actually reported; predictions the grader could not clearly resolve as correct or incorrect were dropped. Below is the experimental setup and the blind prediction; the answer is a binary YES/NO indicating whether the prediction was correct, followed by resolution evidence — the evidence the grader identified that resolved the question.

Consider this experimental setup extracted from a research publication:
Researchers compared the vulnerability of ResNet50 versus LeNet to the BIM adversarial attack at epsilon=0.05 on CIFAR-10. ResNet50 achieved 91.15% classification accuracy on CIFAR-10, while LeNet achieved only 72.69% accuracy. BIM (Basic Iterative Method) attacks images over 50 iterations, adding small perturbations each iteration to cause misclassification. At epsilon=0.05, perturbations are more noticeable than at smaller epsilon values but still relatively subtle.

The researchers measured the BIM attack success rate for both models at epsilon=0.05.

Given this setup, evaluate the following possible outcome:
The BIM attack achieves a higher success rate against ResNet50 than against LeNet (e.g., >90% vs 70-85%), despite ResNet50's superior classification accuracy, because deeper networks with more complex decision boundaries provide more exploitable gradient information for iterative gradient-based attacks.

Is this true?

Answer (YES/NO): NO